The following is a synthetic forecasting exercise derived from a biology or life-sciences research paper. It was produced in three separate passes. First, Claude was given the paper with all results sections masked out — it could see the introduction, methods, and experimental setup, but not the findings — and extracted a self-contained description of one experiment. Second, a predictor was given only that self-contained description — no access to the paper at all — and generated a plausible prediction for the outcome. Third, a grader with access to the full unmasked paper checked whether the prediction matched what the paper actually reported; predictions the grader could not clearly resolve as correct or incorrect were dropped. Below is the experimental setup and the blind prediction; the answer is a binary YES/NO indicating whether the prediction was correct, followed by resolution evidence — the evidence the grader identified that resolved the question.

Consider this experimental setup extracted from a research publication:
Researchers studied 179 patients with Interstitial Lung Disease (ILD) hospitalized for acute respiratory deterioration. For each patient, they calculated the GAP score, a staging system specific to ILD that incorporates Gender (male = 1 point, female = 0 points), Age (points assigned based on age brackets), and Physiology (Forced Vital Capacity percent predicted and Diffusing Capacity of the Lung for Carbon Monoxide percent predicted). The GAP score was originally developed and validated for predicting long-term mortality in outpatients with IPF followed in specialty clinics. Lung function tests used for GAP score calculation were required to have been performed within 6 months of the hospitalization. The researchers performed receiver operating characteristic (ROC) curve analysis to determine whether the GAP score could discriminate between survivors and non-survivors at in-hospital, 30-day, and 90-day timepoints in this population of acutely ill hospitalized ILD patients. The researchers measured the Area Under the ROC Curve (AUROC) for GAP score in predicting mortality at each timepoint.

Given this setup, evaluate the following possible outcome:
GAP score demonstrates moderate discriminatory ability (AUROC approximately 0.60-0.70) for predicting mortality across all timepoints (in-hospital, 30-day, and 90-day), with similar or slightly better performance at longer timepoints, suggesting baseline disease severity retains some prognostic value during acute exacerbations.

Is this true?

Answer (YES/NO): NO